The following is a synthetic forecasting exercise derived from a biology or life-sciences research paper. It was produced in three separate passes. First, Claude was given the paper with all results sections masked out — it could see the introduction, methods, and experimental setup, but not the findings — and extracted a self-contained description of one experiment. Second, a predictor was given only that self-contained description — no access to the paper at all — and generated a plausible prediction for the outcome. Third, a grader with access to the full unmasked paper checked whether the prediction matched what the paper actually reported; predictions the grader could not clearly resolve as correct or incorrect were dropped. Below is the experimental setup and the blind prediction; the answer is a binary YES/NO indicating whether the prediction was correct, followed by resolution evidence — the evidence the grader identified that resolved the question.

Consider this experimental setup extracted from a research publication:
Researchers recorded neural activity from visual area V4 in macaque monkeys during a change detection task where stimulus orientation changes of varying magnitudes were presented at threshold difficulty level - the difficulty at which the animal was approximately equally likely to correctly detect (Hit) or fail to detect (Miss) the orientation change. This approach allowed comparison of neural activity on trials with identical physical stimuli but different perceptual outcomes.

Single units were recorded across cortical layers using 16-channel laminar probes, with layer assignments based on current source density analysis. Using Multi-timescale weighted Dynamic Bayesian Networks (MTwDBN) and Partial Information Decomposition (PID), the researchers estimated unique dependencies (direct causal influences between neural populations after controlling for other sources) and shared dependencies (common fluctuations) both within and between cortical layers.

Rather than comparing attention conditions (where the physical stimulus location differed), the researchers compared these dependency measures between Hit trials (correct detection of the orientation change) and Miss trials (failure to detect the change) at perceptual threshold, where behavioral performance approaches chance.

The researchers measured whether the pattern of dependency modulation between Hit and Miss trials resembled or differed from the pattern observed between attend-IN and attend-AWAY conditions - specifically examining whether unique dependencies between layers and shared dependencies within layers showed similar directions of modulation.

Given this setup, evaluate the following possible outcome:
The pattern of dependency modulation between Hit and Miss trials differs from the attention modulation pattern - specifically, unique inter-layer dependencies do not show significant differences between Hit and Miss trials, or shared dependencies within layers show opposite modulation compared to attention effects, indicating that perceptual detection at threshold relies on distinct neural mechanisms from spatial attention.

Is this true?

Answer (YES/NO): NO